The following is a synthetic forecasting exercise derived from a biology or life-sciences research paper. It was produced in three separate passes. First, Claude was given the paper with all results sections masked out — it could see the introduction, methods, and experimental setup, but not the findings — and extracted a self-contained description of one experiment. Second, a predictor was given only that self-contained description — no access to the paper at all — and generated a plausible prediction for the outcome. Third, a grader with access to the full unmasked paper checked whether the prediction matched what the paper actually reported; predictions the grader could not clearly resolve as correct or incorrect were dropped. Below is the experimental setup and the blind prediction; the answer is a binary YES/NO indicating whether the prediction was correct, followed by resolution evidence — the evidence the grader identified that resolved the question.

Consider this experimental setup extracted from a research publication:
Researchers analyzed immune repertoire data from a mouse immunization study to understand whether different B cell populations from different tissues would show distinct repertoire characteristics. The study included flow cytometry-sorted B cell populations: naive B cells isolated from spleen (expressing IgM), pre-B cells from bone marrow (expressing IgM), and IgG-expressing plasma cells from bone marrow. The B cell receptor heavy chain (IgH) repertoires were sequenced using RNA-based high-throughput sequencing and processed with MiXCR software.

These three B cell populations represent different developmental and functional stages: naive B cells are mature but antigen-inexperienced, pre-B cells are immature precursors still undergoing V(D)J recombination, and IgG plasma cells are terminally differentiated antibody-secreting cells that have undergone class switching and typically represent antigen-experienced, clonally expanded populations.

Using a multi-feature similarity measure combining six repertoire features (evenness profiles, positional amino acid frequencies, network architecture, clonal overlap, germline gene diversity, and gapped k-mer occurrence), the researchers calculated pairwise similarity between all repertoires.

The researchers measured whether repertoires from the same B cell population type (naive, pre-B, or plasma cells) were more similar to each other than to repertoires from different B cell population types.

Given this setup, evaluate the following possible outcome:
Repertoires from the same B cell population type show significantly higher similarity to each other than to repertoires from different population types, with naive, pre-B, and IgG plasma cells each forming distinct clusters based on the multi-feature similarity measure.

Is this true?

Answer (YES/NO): YES